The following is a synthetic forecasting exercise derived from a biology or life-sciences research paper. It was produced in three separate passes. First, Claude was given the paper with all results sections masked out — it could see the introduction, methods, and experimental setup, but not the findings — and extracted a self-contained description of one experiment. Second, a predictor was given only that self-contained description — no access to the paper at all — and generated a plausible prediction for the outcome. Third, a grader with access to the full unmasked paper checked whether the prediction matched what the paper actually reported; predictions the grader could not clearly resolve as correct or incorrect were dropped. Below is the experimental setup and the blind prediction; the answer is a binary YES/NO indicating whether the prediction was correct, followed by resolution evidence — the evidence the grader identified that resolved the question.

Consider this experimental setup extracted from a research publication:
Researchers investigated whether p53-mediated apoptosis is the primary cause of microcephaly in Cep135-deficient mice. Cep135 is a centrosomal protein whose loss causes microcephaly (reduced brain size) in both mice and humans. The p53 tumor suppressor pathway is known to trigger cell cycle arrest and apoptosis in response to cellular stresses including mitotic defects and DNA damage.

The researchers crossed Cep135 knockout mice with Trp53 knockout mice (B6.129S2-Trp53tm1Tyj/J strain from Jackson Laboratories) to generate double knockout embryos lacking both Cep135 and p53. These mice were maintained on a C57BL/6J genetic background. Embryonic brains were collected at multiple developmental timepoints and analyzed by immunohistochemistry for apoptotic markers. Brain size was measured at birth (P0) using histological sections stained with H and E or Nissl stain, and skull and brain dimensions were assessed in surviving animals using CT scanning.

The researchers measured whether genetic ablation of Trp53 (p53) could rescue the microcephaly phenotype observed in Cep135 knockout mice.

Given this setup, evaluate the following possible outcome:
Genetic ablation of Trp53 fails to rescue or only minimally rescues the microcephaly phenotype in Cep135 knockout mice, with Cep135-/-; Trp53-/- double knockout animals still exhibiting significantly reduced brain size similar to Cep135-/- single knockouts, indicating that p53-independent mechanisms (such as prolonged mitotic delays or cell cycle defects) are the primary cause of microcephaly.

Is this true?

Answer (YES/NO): YES